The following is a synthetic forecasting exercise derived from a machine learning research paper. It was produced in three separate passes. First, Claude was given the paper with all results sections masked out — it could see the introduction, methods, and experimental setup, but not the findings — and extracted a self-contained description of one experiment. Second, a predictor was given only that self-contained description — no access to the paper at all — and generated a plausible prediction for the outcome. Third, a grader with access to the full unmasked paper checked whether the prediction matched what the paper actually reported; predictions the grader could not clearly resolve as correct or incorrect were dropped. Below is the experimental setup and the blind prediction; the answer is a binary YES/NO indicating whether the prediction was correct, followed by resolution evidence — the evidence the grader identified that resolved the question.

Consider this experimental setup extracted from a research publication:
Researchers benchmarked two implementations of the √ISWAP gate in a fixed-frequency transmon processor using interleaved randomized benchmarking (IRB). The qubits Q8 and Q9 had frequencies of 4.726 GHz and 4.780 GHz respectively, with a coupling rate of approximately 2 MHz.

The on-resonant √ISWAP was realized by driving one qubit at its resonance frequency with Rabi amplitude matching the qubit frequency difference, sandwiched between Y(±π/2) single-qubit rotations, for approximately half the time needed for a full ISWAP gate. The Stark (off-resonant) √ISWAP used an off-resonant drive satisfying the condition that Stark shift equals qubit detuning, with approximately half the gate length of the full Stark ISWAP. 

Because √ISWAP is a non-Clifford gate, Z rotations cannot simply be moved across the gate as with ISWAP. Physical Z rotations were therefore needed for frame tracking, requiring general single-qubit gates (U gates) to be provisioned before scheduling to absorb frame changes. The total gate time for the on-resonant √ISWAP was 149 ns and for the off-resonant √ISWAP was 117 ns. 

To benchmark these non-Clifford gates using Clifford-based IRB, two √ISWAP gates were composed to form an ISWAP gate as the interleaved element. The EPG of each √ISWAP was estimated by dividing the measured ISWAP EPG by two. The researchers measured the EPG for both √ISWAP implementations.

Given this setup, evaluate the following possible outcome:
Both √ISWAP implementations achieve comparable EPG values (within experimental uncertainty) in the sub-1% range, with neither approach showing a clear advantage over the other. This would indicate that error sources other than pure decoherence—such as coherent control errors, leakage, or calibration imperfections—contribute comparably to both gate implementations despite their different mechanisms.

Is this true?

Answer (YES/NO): NO